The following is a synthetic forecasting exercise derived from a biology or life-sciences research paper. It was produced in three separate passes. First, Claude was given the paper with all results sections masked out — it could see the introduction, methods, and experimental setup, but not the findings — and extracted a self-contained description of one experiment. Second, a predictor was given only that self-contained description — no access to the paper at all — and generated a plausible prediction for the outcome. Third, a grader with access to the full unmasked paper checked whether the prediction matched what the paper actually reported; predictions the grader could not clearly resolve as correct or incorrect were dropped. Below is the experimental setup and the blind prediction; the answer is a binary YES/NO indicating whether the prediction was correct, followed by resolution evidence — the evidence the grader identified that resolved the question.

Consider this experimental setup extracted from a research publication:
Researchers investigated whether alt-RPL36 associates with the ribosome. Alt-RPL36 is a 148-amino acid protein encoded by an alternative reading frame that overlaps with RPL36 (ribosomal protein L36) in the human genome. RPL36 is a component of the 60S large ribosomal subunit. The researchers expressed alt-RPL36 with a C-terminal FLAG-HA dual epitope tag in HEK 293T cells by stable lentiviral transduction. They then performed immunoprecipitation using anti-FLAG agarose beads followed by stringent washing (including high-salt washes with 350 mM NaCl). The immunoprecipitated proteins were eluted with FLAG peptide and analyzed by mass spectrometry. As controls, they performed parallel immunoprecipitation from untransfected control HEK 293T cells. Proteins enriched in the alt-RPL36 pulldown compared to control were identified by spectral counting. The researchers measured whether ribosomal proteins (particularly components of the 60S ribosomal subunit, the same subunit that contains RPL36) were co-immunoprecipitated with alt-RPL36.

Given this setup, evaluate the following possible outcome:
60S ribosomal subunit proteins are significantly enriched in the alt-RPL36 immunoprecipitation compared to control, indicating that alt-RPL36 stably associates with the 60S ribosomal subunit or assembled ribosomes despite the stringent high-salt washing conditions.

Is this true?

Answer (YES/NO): NO